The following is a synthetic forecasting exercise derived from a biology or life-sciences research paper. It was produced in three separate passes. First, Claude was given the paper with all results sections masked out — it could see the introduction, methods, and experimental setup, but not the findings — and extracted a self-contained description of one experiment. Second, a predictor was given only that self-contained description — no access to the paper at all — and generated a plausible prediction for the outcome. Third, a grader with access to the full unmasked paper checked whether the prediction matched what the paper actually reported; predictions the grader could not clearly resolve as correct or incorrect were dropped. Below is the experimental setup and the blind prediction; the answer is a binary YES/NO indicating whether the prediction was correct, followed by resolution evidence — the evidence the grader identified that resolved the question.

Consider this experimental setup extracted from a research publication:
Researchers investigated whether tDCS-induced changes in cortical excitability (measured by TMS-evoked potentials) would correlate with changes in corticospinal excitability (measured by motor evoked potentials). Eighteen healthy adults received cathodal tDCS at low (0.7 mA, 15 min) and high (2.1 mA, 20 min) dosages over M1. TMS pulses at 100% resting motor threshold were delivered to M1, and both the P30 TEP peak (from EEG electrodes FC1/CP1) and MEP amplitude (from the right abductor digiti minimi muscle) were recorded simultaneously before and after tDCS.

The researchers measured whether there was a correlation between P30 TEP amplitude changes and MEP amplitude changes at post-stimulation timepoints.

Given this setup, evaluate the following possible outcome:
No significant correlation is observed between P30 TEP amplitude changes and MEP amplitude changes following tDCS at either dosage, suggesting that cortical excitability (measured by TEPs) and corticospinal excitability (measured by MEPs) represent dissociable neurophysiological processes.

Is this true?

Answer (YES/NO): NO